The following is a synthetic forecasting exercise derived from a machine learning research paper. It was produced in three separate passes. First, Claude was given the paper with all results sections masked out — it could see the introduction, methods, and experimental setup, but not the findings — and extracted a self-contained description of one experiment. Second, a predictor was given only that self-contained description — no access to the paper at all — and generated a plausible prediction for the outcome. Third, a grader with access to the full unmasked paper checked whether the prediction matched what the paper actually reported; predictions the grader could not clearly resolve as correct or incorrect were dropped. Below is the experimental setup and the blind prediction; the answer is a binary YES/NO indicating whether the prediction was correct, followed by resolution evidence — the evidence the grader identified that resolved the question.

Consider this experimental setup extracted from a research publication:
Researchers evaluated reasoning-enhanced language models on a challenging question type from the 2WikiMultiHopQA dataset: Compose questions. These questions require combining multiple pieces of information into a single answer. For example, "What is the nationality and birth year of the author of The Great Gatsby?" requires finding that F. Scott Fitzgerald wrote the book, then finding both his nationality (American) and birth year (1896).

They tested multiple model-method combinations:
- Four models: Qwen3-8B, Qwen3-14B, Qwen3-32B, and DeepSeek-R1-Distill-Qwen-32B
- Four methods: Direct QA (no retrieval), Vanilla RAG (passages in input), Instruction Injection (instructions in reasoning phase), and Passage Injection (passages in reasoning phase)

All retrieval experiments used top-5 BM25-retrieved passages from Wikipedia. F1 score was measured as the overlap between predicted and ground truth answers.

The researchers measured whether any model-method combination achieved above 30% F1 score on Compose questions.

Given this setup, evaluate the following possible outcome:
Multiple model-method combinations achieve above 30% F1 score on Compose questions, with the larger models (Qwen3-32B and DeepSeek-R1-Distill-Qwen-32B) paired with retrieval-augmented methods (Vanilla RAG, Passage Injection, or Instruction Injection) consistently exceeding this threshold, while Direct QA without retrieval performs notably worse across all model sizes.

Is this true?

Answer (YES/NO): NO